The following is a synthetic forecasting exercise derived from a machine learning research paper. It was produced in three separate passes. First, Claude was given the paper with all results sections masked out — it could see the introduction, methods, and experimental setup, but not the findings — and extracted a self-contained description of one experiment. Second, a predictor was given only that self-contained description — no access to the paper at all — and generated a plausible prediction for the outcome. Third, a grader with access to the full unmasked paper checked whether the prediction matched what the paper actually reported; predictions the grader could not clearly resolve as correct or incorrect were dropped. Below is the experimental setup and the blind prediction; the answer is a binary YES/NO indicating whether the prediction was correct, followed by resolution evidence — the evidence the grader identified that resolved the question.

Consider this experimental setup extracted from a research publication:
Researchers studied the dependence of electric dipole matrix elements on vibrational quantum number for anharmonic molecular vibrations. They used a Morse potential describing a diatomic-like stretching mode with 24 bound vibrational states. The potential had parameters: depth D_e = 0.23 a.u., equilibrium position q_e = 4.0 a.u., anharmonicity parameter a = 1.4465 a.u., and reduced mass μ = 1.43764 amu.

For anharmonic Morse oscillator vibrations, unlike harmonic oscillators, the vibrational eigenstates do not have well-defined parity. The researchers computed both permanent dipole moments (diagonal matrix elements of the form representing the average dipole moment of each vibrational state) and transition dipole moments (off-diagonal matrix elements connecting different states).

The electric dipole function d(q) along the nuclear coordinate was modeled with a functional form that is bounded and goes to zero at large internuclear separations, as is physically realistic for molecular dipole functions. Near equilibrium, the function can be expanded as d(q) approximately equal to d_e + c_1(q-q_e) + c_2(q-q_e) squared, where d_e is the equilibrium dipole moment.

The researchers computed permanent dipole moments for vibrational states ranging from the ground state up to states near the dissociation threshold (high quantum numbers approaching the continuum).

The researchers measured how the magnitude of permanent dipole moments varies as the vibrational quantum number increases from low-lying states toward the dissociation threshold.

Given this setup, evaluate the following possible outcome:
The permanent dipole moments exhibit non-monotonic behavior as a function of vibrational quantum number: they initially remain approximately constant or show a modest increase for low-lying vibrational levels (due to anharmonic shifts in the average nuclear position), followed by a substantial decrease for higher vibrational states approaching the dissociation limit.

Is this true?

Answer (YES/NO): NO